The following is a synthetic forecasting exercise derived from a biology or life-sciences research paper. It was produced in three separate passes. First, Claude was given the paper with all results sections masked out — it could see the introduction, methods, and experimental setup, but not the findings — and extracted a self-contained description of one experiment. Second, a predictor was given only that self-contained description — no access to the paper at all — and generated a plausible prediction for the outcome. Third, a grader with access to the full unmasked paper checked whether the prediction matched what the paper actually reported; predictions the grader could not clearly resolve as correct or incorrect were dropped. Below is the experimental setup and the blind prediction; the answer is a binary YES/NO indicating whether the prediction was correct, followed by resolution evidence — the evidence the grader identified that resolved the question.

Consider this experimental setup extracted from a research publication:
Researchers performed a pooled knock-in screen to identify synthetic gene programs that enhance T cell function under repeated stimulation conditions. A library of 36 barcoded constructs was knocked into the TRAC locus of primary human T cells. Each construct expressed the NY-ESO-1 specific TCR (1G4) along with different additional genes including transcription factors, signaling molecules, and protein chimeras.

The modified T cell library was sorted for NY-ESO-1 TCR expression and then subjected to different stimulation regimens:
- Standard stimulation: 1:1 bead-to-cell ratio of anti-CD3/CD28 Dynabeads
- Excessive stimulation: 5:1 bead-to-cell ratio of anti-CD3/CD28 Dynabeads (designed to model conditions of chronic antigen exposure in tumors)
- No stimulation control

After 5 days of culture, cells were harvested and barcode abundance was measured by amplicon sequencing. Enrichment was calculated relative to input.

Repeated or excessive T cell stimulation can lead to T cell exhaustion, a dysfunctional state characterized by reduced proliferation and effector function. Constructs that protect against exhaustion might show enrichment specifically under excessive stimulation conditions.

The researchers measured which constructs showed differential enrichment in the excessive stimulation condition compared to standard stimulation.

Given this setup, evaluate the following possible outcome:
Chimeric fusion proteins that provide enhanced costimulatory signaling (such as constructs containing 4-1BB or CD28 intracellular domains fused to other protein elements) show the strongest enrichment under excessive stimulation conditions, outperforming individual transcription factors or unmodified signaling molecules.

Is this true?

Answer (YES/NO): NO